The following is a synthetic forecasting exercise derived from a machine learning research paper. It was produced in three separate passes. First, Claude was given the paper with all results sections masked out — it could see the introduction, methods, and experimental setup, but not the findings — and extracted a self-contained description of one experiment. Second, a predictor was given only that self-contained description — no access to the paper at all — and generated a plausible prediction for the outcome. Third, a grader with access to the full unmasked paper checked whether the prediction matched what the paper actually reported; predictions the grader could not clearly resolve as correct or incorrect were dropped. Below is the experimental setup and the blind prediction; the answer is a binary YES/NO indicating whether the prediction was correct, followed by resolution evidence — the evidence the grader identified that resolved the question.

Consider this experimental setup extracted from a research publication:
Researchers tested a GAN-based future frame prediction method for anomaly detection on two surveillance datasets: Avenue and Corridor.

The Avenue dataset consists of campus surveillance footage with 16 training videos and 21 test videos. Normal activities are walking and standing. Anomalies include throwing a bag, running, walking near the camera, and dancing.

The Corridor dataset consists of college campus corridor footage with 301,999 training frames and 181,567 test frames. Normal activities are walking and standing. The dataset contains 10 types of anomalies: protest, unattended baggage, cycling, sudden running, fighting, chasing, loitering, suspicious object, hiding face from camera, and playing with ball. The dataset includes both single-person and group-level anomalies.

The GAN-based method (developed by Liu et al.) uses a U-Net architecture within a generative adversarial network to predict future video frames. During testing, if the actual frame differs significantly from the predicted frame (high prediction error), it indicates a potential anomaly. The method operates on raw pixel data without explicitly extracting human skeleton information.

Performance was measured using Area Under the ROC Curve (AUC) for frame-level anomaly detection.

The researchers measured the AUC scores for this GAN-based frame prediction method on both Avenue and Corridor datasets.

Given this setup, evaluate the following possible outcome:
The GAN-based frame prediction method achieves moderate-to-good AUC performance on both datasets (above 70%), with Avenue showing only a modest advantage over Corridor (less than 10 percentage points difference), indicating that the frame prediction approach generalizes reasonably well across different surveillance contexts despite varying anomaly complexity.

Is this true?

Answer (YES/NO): NO